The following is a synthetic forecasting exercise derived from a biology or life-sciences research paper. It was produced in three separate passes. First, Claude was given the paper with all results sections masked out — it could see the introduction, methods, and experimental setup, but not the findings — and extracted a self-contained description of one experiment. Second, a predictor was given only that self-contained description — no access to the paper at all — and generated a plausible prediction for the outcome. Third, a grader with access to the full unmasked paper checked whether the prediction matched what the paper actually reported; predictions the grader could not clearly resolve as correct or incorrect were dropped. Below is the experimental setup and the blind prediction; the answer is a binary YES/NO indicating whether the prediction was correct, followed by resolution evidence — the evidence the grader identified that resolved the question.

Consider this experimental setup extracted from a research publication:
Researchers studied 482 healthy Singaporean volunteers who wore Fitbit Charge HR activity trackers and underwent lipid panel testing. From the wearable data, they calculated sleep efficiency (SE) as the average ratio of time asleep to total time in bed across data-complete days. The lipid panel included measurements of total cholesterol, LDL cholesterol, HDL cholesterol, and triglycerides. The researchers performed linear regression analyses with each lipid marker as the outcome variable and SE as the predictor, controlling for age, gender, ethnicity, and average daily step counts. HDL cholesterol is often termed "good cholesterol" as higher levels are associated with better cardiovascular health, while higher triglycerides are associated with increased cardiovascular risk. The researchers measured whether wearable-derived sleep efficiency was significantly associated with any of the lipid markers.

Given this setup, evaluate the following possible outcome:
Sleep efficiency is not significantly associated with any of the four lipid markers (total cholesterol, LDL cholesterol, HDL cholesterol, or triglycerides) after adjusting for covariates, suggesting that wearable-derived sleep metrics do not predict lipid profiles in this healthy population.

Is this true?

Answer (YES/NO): NO